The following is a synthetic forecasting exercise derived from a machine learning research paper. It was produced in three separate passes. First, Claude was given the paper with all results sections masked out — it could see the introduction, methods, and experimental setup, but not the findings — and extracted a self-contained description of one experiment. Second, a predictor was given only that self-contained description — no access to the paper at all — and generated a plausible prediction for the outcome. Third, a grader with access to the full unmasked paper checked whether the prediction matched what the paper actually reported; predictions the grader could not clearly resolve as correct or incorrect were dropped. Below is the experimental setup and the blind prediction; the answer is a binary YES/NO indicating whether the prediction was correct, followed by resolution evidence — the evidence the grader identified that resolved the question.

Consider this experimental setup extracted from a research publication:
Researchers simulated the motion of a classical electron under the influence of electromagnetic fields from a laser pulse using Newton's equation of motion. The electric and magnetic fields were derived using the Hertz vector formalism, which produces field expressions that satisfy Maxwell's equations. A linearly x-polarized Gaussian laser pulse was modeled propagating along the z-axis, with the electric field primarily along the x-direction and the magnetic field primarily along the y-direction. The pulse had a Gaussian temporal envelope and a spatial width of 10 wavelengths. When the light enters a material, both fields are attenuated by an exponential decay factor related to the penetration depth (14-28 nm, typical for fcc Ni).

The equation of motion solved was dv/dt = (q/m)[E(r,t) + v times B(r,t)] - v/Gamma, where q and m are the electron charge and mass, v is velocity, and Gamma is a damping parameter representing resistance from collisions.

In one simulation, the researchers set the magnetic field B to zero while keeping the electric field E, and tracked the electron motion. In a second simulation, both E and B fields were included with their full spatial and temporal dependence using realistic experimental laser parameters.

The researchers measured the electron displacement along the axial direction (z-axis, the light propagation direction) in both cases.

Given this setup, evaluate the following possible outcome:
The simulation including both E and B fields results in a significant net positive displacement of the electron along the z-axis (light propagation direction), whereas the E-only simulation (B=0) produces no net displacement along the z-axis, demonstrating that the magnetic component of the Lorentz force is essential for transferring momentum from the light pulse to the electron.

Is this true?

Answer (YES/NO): YES